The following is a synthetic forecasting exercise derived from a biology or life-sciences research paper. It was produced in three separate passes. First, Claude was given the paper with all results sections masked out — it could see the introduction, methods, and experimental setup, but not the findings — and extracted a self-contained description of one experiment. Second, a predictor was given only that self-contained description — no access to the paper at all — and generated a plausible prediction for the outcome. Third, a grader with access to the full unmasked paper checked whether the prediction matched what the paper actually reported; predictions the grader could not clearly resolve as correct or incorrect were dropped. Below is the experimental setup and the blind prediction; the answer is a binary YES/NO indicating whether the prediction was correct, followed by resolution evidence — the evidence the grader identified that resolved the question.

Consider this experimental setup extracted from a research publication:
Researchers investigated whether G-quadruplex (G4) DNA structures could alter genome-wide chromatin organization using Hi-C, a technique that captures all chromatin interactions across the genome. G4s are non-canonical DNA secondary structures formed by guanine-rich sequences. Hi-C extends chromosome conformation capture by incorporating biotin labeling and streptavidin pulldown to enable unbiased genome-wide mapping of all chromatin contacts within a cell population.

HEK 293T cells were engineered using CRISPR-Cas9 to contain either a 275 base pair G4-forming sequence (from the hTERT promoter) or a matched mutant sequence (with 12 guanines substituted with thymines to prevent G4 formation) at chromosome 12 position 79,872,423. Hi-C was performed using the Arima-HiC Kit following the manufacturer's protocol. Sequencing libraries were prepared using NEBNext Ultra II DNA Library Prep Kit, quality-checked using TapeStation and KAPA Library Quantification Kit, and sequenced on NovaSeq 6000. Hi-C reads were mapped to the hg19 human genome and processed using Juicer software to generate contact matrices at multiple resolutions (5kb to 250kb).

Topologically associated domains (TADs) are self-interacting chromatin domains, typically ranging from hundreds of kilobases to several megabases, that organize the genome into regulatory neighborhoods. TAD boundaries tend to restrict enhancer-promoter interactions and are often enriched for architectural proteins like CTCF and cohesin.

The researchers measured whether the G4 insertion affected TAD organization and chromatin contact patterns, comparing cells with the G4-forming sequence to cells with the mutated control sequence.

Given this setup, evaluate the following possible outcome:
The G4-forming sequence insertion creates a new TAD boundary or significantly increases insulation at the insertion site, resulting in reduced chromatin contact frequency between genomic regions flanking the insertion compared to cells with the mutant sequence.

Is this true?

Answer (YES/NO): NO